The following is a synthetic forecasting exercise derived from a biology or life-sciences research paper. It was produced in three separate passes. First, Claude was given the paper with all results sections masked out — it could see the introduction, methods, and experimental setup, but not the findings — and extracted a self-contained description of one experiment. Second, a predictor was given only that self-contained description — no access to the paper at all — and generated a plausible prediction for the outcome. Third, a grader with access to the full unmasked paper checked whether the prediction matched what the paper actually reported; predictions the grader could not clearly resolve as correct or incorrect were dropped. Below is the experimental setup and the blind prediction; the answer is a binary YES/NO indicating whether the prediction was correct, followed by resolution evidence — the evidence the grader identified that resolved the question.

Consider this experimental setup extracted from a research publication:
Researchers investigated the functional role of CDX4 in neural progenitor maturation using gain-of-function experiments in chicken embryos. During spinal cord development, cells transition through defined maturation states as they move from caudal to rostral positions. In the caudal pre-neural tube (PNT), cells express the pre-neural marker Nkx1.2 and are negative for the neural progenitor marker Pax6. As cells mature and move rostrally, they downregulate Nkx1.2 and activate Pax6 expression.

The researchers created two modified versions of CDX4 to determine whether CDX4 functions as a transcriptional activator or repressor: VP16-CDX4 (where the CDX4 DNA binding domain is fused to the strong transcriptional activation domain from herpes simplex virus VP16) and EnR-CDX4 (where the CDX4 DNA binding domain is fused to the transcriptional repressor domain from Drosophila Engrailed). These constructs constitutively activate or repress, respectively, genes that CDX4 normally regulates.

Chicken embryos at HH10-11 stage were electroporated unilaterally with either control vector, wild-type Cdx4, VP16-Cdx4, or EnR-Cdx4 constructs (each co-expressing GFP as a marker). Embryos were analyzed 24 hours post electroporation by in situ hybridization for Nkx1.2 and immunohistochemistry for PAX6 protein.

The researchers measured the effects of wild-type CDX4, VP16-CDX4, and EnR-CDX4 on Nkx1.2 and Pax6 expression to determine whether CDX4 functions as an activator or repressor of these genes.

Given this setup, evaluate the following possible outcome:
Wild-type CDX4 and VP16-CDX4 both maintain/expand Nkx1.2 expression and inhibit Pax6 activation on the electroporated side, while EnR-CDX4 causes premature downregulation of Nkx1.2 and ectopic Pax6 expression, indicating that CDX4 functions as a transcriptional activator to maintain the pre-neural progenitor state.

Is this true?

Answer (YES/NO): NO